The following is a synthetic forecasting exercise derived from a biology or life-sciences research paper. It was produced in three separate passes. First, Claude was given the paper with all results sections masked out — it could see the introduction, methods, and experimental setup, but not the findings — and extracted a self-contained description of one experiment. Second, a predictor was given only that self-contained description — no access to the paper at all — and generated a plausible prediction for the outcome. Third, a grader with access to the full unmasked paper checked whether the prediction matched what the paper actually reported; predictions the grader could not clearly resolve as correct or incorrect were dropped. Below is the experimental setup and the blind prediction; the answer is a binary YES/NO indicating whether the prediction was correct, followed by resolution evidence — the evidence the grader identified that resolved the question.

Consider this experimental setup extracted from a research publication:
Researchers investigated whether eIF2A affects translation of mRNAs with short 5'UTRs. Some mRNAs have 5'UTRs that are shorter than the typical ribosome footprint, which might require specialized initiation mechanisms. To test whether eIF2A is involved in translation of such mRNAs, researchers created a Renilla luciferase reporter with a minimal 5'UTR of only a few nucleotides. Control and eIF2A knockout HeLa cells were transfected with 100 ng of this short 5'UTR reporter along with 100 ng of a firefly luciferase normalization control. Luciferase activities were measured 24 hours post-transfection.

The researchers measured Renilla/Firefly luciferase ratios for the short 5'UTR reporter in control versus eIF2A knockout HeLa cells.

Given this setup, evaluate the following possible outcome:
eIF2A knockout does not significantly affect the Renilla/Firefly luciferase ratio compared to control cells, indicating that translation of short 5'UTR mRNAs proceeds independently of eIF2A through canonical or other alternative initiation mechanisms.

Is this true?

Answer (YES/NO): YES